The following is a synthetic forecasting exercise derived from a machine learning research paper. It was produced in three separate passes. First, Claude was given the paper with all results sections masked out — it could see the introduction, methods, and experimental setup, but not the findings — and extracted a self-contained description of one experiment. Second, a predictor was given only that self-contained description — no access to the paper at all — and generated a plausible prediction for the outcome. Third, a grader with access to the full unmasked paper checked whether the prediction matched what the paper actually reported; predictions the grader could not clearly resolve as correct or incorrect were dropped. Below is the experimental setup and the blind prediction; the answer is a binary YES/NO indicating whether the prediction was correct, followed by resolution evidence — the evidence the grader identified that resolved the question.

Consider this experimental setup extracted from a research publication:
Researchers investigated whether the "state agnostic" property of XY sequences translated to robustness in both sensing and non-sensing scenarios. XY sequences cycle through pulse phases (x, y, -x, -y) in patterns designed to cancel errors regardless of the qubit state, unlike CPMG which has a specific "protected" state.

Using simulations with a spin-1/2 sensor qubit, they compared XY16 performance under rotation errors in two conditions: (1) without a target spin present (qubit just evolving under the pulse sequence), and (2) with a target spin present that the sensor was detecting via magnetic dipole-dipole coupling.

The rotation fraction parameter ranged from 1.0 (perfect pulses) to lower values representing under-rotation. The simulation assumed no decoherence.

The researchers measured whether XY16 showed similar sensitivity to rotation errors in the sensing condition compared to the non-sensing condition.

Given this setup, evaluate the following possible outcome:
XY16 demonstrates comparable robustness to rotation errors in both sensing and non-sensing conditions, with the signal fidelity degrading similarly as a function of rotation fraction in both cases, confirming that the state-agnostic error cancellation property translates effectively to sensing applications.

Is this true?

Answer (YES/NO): YES